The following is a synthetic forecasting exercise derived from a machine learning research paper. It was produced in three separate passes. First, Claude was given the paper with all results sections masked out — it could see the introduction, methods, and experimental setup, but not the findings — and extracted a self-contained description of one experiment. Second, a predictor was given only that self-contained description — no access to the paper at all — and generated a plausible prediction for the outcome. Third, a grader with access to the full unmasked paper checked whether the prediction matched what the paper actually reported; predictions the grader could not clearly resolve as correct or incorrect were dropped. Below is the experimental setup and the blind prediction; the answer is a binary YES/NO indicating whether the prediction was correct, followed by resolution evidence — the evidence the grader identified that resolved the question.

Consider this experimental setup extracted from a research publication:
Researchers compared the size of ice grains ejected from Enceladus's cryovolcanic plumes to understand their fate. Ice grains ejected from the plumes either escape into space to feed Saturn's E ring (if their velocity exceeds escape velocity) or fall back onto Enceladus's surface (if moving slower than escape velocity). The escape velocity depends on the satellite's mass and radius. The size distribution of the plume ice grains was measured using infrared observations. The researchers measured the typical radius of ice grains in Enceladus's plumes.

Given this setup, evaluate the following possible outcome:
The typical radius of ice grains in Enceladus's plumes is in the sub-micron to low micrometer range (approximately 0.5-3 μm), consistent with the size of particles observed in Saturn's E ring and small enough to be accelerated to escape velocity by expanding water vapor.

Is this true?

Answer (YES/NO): NO